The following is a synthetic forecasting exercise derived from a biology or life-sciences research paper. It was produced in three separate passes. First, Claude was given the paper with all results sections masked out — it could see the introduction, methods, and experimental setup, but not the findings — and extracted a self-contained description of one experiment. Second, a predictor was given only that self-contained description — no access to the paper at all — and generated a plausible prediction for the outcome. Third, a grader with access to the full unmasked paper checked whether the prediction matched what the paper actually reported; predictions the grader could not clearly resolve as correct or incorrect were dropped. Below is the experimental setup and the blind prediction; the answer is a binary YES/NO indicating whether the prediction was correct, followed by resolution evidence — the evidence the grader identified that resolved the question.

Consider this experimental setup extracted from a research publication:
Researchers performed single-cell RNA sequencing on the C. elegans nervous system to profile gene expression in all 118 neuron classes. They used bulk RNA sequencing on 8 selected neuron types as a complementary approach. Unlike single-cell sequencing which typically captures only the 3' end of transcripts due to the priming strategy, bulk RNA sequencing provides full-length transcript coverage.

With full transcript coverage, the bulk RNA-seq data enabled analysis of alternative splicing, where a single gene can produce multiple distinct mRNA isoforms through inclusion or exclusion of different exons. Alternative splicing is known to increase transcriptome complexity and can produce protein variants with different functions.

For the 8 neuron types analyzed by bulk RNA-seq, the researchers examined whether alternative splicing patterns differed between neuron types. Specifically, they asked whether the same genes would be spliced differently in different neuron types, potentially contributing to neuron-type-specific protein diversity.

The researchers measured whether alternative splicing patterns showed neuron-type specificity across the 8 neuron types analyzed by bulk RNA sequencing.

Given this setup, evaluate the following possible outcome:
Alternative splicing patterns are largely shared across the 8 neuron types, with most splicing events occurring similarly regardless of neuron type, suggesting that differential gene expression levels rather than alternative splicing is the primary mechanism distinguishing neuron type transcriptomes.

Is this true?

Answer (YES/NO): NO